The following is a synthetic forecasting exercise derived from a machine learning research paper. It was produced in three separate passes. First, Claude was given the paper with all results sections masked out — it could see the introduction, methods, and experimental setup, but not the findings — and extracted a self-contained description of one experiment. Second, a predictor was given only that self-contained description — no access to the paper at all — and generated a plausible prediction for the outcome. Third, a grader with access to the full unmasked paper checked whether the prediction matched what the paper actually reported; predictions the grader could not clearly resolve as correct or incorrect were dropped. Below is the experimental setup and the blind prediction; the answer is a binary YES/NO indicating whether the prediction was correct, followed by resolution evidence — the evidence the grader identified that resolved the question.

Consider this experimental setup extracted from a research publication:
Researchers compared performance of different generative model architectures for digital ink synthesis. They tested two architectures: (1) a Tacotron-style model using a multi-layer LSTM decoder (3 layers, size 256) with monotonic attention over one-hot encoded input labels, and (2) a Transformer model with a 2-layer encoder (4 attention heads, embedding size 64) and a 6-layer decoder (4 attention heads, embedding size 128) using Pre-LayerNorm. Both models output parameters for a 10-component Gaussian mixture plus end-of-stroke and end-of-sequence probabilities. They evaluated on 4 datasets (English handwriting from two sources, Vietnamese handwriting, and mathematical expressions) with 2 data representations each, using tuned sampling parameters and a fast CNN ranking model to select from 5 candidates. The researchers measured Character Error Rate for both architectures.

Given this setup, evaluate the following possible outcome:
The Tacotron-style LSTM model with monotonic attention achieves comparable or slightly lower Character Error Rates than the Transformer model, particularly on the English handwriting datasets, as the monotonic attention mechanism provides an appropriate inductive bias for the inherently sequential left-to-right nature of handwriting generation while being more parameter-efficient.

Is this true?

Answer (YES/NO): NO